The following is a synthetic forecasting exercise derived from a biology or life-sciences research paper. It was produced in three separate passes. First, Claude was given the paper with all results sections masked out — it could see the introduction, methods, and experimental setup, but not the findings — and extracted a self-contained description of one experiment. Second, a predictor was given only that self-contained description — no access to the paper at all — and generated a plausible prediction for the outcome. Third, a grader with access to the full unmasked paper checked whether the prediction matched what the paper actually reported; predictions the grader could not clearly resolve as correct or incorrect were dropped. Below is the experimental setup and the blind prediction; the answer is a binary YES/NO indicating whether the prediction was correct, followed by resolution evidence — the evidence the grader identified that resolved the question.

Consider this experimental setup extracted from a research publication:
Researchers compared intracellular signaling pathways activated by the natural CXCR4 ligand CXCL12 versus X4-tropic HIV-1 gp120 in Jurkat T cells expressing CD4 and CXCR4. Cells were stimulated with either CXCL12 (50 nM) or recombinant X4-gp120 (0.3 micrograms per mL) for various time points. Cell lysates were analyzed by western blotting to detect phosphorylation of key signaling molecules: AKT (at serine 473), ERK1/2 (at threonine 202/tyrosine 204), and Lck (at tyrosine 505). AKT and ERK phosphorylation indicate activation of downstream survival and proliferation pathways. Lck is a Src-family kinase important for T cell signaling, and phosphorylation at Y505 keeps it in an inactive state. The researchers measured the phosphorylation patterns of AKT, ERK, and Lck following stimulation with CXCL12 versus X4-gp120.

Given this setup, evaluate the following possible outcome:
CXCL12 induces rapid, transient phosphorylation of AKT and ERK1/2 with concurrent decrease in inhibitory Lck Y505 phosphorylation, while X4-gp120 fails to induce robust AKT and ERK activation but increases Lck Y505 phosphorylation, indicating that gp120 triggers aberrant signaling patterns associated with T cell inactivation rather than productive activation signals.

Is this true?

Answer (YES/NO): NO